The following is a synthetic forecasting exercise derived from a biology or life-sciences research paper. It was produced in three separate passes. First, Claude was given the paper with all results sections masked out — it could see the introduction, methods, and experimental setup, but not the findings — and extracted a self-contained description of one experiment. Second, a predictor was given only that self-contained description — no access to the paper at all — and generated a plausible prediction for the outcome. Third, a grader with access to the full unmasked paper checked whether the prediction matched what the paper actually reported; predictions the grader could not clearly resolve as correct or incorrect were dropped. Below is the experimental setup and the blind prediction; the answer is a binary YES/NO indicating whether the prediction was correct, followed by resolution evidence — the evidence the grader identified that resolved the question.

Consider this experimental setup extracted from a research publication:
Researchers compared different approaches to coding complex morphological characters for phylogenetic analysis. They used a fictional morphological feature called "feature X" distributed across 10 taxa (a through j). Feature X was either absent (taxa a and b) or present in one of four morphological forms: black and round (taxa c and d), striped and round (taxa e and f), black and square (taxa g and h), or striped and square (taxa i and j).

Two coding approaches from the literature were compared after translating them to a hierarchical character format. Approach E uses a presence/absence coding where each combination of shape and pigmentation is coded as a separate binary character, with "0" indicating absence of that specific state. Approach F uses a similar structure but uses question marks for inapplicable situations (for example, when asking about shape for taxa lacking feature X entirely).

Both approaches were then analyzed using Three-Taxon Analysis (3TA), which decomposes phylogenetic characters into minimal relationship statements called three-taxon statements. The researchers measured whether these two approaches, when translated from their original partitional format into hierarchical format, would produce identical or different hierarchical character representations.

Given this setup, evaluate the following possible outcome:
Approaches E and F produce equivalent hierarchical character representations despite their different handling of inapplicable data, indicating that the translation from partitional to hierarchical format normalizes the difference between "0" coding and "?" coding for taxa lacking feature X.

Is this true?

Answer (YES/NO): YES